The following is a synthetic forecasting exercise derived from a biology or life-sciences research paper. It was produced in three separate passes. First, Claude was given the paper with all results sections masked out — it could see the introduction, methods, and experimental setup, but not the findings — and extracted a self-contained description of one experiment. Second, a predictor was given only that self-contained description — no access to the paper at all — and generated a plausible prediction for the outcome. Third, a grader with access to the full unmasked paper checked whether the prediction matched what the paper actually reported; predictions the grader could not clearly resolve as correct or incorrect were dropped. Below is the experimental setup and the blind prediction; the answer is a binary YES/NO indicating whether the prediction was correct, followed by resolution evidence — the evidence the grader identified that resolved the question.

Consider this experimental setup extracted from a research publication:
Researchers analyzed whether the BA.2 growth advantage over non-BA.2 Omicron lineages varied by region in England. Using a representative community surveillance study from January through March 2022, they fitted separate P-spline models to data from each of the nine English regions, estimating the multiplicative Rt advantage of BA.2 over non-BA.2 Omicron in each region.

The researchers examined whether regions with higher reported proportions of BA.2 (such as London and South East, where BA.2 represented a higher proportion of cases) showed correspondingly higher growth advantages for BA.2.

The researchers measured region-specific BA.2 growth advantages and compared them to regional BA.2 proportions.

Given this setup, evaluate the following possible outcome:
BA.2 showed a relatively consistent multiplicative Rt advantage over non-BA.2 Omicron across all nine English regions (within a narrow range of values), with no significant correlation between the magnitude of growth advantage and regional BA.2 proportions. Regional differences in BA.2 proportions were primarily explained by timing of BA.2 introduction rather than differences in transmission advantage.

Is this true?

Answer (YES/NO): YES